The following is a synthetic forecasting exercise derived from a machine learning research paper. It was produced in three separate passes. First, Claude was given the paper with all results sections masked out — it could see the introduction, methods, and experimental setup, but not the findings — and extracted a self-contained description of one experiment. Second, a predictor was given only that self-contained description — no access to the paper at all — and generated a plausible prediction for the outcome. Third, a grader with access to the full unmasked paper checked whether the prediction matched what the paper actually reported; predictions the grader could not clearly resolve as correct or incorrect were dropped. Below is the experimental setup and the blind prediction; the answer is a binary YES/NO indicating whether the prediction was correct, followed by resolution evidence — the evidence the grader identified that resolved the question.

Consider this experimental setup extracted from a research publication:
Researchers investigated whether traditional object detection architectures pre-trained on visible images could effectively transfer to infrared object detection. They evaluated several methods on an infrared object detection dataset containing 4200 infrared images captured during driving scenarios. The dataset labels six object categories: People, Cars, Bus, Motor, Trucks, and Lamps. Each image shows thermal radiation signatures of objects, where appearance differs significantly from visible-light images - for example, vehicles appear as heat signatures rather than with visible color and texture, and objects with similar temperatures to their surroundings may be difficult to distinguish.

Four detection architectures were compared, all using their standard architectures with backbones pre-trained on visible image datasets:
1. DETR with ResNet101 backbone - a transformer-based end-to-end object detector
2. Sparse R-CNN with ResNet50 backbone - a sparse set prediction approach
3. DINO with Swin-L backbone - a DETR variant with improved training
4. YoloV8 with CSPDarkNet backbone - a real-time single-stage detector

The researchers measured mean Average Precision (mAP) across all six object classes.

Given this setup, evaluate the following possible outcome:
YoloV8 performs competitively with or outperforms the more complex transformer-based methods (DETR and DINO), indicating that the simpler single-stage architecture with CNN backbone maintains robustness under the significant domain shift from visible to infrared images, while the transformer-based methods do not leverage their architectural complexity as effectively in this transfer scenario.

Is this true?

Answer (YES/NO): NO